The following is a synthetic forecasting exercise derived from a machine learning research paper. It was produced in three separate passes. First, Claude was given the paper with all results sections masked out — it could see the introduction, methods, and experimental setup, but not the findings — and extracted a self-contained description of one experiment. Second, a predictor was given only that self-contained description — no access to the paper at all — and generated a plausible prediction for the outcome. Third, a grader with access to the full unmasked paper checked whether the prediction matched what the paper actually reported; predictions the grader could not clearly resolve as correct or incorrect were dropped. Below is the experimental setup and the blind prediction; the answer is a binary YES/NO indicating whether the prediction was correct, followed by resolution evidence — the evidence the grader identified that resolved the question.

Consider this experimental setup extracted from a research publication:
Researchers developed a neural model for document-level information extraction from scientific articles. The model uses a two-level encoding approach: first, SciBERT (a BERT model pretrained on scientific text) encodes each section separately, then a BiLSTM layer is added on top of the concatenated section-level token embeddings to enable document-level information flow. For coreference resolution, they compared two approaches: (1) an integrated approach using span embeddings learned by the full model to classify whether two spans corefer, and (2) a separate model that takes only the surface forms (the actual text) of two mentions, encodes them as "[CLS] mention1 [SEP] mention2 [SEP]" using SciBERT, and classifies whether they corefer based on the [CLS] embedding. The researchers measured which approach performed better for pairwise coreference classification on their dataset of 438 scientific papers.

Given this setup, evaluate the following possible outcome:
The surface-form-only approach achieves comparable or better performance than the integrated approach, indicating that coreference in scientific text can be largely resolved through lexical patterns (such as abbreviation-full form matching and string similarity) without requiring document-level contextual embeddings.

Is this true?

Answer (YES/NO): YES